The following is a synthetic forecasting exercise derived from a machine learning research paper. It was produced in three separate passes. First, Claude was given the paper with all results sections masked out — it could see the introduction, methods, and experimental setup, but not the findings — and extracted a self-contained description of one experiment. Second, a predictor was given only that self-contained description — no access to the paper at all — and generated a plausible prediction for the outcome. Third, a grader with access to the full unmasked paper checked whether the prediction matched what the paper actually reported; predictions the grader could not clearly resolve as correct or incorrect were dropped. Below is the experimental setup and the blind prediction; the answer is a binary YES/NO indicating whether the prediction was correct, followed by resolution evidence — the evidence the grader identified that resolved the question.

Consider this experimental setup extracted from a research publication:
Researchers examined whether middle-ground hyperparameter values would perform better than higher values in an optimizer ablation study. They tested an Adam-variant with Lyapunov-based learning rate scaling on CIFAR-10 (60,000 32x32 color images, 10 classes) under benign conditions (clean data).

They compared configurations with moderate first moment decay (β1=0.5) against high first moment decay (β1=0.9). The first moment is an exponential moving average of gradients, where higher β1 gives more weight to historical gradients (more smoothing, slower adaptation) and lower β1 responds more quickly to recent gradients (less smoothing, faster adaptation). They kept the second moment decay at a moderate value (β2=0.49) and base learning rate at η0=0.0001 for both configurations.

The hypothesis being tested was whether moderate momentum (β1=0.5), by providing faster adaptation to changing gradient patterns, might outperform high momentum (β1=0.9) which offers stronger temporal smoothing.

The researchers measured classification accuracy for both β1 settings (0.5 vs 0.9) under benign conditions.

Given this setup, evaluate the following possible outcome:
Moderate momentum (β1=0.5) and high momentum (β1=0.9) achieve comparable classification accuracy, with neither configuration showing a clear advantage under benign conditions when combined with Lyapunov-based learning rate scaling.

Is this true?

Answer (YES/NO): NO